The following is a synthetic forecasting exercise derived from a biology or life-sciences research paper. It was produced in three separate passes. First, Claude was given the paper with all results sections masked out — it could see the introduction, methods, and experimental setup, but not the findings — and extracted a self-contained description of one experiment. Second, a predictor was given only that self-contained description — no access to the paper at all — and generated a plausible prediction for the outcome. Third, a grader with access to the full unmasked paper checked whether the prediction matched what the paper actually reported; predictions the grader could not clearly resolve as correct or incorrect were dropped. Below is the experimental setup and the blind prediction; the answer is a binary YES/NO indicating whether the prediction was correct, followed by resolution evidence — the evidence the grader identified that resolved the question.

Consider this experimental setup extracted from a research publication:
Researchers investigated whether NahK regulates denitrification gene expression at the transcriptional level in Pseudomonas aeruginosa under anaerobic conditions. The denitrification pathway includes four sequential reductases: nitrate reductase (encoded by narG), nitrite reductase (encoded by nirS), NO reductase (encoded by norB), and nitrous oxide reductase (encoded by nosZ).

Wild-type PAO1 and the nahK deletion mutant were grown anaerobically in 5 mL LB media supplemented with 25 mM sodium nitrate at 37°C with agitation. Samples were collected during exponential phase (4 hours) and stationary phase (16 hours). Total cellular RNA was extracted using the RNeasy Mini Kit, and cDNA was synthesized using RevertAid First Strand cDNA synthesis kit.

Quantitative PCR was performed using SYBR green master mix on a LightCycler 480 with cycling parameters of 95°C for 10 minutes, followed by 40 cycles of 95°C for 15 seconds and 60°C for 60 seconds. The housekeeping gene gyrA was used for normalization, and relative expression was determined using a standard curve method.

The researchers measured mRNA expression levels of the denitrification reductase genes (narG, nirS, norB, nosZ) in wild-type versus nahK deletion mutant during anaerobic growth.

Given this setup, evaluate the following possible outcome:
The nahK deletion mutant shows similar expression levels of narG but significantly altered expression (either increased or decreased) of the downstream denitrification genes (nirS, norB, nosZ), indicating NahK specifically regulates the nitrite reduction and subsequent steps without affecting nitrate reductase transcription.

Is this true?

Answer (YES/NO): NO